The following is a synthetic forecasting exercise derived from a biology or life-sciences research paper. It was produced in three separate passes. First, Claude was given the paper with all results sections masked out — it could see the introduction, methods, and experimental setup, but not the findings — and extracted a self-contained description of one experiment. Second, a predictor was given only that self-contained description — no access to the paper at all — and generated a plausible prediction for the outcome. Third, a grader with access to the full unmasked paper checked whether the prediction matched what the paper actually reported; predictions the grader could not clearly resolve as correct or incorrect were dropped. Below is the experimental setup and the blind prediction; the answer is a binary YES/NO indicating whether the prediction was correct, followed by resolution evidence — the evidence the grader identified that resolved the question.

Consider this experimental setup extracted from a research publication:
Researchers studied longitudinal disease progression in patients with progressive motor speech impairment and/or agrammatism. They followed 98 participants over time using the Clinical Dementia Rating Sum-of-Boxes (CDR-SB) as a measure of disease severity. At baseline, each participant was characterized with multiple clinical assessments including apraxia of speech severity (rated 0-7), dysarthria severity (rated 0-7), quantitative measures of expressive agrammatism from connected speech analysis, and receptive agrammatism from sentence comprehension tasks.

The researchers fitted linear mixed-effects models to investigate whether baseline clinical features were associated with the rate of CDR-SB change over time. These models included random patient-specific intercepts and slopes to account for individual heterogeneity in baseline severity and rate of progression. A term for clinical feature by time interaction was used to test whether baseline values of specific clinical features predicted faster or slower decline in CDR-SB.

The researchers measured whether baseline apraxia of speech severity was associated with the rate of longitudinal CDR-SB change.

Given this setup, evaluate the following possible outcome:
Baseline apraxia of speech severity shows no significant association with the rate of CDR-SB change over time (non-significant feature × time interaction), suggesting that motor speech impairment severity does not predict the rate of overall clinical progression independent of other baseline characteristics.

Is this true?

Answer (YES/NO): YES